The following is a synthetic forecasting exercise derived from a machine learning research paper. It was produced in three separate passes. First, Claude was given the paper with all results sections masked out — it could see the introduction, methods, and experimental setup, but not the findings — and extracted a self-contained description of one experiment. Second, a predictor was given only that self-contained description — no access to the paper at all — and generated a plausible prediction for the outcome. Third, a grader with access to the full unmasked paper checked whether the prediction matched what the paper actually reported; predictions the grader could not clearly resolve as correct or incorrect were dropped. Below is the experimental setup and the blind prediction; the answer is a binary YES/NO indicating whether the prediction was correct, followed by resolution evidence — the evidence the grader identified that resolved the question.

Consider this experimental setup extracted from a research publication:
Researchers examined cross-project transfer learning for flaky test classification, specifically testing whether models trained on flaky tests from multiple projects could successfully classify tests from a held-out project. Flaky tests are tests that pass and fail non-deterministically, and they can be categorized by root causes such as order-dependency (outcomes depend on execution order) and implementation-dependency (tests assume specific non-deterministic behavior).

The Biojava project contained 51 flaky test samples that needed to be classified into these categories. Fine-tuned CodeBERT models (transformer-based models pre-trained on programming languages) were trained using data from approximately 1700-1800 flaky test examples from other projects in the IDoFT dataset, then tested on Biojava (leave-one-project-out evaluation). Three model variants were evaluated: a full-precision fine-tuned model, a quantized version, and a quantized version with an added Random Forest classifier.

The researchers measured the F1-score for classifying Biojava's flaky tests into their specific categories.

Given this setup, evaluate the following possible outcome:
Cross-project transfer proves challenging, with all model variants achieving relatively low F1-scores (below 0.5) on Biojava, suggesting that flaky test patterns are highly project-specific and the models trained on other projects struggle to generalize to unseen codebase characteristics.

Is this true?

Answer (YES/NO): YES